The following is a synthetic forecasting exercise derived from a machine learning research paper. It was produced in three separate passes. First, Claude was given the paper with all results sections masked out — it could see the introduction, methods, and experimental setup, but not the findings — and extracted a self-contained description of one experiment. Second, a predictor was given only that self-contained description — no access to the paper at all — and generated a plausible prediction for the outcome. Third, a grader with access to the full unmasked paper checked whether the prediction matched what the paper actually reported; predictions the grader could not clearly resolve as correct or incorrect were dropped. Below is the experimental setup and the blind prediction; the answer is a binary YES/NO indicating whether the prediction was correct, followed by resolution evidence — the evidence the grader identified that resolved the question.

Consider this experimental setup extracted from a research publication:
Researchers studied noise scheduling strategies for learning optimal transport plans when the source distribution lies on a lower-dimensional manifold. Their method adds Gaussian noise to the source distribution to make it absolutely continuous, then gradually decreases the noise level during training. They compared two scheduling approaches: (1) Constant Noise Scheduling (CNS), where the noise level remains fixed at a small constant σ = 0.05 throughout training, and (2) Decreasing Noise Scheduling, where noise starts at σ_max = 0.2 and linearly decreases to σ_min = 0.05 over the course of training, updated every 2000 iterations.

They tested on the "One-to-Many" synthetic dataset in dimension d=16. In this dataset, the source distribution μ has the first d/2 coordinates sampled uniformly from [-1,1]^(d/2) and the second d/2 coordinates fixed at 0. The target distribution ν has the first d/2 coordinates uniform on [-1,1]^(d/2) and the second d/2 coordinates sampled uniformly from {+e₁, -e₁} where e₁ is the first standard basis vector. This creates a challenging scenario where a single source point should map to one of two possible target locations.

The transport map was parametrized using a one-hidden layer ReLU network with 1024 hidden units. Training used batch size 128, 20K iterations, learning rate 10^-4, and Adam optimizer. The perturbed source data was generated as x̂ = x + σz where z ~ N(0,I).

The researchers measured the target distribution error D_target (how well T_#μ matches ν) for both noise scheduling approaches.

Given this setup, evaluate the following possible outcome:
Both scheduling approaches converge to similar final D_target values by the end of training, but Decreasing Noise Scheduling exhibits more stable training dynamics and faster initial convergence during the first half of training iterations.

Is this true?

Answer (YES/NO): NO